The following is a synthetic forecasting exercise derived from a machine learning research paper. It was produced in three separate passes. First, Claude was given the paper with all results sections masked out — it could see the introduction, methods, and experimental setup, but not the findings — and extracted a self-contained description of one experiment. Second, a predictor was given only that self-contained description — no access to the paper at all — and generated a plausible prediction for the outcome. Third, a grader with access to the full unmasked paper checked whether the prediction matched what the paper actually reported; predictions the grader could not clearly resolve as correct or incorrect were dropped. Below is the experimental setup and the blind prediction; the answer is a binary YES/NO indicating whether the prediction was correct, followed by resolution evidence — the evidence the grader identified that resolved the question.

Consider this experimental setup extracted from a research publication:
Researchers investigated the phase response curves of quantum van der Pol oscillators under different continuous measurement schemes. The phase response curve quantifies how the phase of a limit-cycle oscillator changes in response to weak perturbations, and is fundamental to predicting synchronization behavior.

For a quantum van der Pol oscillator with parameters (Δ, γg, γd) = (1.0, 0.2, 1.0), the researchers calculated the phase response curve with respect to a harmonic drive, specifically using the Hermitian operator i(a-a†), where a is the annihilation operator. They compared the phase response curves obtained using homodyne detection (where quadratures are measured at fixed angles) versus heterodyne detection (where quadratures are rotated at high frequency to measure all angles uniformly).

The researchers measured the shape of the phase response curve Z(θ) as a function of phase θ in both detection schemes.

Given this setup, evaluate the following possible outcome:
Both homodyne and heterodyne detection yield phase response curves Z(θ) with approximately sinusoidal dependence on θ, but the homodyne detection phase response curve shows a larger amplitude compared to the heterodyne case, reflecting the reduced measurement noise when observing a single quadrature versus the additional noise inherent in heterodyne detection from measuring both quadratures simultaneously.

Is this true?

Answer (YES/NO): NO